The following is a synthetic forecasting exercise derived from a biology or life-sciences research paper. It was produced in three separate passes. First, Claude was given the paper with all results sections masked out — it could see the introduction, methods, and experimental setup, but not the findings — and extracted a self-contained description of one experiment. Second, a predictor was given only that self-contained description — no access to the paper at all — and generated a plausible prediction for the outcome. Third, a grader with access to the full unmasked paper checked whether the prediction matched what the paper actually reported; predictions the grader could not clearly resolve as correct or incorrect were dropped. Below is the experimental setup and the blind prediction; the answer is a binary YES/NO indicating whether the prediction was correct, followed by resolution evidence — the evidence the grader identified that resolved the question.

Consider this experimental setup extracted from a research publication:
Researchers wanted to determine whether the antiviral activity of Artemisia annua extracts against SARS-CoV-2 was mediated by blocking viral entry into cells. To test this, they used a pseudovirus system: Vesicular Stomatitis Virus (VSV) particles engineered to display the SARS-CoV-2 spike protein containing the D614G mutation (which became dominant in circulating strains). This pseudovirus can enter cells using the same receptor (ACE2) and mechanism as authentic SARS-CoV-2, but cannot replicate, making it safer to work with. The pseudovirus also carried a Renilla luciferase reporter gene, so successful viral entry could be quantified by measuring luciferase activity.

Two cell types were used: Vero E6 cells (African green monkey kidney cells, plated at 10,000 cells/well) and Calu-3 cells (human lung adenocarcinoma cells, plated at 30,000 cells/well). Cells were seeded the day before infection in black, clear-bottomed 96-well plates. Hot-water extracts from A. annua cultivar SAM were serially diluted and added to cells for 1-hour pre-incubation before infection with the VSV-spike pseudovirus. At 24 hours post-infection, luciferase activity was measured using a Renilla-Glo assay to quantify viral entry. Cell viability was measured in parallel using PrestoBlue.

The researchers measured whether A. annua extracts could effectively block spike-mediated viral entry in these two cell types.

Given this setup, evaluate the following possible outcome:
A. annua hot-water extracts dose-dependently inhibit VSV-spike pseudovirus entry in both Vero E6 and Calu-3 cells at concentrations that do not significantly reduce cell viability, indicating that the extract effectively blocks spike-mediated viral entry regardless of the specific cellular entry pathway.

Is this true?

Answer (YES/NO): NO